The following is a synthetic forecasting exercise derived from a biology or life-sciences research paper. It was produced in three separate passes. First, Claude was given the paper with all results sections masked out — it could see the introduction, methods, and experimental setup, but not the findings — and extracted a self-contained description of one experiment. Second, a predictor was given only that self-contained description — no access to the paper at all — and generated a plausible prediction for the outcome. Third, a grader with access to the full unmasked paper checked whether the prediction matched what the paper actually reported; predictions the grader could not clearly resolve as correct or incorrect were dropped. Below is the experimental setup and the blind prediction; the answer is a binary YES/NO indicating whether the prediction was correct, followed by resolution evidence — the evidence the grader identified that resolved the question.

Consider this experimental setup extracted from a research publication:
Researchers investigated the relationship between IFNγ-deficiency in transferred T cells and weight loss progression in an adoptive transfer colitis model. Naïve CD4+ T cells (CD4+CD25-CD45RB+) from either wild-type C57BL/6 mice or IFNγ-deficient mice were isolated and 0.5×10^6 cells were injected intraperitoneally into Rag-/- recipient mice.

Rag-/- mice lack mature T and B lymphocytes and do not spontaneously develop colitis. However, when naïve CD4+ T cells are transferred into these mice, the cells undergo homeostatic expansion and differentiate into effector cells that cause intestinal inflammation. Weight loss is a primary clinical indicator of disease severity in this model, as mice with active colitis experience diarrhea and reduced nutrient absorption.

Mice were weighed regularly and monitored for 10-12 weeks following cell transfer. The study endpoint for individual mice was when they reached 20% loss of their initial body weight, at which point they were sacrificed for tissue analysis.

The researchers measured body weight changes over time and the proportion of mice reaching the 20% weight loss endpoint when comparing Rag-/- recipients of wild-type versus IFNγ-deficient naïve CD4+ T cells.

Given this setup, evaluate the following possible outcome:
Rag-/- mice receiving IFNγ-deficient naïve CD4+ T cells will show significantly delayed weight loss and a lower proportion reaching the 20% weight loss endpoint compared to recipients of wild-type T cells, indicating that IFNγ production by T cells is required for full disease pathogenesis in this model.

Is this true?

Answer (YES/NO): YES